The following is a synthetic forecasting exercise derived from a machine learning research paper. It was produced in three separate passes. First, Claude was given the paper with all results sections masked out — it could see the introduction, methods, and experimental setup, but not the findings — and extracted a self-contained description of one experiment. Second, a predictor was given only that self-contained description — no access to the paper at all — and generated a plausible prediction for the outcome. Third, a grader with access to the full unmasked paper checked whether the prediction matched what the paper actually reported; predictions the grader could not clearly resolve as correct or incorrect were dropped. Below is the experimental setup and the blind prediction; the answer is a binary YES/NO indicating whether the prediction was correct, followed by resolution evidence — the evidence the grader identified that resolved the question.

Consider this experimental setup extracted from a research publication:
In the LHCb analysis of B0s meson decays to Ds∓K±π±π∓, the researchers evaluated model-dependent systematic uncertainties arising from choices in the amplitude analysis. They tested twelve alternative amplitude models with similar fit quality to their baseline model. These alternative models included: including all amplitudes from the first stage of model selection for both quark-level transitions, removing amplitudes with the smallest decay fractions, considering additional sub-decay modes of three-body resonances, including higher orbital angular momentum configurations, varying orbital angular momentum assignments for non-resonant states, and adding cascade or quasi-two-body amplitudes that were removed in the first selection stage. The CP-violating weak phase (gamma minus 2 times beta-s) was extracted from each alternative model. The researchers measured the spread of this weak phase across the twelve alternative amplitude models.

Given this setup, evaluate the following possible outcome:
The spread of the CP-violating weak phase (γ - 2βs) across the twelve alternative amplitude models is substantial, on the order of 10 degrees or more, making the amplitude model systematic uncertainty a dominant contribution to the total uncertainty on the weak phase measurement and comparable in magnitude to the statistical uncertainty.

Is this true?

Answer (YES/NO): NO